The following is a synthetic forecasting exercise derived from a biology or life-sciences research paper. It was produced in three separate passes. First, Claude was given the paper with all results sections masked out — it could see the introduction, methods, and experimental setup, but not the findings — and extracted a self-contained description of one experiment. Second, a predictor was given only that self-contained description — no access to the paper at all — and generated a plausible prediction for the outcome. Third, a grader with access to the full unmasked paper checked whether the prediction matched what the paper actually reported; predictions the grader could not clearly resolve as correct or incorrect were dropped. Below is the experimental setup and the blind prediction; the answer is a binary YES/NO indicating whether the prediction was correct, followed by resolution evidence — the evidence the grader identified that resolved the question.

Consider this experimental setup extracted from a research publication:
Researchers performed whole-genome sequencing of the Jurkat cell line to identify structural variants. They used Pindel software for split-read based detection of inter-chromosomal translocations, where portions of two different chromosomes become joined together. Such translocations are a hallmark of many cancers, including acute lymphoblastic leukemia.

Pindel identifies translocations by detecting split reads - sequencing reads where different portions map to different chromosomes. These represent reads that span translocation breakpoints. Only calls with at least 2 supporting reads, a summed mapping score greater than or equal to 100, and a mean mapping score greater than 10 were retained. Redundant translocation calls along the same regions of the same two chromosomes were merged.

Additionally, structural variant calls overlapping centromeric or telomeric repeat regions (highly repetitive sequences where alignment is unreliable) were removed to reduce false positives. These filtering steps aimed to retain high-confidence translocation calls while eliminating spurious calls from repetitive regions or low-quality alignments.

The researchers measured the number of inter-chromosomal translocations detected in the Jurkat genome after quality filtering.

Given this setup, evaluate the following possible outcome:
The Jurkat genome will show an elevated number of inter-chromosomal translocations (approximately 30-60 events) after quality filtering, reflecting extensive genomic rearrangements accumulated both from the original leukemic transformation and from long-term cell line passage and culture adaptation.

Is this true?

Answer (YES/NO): NO